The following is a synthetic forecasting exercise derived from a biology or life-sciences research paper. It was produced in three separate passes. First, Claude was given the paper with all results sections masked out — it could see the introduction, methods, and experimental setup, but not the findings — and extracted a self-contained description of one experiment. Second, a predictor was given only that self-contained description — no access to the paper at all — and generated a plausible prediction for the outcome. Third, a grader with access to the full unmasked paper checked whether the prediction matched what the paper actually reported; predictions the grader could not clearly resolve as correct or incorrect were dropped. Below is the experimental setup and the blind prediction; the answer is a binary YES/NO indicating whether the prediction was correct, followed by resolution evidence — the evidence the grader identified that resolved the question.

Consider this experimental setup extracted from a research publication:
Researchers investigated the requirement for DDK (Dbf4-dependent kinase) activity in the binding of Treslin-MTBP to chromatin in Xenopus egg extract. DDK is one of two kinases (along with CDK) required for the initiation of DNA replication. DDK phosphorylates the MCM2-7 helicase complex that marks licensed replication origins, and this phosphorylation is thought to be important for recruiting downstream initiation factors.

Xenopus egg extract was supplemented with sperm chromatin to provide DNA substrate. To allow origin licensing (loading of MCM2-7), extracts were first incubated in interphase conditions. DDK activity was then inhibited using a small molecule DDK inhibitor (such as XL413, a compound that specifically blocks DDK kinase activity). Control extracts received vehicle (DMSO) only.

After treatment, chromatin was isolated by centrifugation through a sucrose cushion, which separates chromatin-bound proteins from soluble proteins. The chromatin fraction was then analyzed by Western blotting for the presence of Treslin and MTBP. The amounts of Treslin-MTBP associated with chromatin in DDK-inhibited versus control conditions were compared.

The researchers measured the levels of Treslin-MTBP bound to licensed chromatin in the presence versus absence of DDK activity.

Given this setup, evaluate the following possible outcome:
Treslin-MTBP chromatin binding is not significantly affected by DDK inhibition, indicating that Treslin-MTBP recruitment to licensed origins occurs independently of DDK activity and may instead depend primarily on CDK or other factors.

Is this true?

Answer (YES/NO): NO